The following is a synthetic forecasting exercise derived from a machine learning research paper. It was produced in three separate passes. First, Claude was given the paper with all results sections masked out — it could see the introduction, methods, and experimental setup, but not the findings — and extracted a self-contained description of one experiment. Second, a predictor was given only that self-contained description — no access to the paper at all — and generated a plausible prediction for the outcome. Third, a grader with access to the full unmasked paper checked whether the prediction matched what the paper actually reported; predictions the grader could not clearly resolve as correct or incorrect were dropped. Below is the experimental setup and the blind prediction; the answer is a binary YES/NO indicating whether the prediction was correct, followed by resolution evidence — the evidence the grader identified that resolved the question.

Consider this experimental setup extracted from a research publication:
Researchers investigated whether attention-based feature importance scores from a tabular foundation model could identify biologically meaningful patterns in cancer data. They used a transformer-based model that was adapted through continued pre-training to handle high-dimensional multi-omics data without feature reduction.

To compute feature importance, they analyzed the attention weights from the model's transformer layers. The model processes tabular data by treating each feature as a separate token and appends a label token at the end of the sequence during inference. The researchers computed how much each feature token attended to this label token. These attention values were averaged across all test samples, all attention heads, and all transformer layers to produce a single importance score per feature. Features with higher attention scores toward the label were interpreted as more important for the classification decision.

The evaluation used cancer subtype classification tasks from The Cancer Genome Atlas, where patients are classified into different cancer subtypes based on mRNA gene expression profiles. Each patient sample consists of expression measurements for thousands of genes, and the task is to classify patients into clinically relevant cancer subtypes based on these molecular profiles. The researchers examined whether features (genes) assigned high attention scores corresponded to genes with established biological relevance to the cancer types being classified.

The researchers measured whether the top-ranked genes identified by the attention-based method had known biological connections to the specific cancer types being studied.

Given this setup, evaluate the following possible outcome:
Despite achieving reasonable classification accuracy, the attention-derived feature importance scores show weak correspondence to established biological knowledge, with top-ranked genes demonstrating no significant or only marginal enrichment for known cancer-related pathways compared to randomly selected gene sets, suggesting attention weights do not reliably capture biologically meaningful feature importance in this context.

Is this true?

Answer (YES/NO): NO